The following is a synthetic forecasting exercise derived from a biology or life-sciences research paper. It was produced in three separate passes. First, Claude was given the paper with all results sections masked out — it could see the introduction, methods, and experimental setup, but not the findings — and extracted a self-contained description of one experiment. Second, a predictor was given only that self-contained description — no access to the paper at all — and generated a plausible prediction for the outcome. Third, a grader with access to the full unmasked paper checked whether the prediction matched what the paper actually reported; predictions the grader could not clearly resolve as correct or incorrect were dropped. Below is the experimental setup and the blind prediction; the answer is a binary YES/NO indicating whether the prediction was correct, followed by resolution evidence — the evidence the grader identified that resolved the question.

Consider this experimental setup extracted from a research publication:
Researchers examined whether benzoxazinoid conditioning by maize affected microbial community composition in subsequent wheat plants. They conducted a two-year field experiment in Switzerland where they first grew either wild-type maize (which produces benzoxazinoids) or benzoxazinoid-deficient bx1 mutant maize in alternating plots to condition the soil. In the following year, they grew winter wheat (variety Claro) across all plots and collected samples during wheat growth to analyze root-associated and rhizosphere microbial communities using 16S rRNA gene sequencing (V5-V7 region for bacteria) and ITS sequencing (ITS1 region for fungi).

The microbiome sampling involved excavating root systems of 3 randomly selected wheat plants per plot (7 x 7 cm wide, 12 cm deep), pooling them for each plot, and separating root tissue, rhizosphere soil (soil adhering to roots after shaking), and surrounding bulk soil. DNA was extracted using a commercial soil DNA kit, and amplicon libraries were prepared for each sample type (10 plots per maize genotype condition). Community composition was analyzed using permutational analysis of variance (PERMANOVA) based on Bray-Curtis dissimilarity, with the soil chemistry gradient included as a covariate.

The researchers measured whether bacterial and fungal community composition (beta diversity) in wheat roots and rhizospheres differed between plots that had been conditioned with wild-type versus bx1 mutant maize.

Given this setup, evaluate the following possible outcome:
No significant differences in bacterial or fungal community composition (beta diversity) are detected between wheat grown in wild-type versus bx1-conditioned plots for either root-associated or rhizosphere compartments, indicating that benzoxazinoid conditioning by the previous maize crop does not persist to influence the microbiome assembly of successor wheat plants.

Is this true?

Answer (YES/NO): YES